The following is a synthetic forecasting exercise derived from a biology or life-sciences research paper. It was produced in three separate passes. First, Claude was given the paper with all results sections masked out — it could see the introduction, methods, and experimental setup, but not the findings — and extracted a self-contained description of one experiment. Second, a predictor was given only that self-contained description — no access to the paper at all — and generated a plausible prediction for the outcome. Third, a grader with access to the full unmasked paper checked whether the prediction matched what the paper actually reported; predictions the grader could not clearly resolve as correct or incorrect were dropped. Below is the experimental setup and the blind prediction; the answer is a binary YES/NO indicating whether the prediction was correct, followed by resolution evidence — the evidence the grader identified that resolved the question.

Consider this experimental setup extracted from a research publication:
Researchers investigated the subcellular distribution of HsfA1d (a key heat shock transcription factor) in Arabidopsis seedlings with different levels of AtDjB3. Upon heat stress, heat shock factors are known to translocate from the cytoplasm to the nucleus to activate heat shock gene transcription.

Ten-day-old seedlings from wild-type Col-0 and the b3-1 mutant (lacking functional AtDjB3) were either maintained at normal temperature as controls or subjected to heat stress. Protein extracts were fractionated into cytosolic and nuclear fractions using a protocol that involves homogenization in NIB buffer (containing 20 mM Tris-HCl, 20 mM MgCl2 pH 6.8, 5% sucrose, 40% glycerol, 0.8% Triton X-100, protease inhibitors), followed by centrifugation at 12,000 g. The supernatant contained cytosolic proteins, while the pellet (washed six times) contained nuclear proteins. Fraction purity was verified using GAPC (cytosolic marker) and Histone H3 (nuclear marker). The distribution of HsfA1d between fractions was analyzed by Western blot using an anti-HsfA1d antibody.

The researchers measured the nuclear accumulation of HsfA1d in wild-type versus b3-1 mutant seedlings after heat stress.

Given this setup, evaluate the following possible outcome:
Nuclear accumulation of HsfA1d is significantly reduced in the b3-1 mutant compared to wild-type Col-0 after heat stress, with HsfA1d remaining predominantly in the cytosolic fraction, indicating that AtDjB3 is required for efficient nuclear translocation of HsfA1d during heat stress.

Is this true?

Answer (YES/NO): YES